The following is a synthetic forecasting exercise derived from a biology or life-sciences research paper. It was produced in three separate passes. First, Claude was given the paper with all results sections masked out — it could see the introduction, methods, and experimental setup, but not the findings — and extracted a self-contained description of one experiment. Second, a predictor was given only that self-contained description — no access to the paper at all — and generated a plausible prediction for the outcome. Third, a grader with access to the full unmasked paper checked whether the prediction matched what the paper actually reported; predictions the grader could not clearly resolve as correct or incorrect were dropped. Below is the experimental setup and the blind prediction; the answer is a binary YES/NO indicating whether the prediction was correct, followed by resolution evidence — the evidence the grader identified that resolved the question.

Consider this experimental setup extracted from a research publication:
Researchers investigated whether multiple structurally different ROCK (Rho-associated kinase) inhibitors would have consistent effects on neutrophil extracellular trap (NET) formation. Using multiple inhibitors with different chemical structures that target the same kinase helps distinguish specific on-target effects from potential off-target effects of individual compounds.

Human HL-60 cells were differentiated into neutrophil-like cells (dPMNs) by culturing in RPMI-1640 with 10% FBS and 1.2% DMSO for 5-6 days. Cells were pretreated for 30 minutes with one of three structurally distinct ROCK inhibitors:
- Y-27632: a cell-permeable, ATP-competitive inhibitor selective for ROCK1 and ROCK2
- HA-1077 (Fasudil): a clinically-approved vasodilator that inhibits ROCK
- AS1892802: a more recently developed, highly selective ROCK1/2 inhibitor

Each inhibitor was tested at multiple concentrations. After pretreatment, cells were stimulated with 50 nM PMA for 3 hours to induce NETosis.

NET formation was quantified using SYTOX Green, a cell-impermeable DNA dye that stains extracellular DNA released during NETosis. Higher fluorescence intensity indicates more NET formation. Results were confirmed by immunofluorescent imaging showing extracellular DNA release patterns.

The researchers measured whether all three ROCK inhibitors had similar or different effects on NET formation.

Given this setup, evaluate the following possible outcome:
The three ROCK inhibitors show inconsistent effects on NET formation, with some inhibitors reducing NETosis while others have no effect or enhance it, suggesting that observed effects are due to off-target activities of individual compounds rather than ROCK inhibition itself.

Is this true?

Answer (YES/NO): NO